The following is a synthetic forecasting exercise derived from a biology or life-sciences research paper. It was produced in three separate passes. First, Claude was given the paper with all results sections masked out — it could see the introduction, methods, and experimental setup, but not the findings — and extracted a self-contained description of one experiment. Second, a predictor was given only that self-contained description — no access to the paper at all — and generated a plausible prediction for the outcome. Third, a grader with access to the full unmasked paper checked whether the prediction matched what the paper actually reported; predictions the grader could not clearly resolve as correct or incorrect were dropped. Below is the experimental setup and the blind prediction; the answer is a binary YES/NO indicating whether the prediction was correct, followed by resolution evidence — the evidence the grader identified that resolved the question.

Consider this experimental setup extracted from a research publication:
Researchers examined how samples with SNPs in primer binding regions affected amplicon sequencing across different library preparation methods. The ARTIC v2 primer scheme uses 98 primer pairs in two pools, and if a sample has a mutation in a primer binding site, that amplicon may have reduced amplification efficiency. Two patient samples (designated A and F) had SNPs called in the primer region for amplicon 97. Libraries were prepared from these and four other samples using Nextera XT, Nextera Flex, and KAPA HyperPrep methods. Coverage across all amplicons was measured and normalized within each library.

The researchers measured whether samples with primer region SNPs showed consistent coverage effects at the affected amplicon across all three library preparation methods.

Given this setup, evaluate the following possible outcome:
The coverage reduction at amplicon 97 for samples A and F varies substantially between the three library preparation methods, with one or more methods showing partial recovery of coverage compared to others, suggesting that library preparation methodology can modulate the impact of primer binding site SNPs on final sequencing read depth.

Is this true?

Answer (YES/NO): NO